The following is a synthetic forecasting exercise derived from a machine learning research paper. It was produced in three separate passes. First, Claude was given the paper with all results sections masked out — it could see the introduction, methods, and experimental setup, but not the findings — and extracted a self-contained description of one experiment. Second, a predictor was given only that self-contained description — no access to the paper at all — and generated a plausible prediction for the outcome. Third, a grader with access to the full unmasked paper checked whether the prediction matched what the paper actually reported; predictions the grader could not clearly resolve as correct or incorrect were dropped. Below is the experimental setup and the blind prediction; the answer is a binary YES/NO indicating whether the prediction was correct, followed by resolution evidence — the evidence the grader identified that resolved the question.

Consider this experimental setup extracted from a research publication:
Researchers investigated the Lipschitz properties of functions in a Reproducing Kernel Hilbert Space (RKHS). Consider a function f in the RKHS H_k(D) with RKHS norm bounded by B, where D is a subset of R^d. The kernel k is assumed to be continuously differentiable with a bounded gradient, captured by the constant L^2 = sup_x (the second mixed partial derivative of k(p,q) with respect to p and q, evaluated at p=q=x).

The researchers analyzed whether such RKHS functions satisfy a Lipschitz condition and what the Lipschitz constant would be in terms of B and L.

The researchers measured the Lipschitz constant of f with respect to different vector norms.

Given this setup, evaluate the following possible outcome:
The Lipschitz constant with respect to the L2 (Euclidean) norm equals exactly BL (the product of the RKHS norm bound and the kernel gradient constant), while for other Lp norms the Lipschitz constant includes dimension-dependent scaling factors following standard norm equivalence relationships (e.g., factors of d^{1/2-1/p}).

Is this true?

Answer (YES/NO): NO